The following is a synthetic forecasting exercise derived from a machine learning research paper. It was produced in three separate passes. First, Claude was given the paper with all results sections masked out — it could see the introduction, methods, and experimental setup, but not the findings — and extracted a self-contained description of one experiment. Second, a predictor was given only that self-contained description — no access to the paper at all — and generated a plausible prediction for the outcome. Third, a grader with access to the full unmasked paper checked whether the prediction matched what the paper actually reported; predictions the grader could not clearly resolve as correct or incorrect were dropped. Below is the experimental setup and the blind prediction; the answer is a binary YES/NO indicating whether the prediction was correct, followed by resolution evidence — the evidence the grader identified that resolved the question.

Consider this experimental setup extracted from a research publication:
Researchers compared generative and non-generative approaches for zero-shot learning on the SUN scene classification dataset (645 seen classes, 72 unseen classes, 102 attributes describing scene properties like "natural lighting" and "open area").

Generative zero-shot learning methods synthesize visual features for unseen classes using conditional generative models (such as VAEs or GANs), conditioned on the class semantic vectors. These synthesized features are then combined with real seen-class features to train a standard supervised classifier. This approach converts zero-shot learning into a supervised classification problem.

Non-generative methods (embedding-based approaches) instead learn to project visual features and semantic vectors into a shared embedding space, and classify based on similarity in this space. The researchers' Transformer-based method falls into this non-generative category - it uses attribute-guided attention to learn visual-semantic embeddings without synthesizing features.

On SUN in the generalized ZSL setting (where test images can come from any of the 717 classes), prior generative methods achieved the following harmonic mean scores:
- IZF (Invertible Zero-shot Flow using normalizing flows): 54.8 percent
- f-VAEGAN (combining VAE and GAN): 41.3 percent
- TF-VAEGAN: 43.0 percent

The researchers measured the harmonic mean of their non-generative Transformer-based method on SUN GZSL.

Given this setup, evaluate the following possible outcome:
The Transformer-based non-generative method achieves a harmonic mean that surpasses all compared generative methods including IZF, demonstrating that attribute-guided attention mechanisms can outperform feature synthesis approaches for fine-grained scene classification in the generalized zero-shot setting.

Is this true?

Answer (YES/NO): NO